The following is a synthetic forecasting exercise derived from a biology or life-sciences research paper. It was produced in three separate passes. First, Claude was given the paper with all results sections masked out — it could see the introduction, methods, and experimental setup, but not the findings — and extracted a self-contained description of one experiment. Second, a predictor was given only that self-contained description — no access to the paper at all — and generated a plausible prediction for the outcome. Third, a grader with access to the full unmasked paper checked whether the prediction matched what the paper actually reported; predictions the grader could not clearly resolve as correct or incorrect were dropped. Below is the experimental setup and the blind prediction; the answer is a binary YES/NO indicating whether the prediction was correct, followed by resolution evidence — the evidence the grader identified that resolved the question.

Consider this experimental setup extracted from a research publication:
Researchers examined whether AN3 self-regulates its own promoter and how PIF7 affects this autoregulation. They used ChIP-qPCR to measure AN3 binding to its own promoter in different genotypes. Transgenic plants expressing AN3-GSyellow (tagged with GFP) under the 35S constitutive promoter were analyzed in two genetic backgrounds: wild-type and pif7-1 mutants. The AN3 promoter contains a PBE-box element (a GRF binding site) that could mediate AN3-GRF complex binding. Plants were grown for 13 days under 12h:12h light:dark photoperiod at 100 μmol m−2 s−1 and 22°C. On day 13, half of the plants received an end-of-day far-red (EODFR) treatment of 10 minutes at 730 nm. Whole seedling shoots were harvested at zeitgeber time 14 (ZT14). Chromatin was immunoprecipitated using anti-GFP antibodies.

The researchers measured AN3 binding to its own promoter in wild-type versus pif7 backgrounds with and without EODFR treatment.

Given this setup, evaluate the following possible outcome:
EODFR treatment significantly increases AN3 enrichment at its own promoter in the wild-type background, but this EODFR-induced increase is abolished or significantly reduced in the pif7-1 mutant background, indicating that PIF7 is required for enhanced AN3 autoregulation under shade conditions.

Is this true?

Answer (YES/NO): NO